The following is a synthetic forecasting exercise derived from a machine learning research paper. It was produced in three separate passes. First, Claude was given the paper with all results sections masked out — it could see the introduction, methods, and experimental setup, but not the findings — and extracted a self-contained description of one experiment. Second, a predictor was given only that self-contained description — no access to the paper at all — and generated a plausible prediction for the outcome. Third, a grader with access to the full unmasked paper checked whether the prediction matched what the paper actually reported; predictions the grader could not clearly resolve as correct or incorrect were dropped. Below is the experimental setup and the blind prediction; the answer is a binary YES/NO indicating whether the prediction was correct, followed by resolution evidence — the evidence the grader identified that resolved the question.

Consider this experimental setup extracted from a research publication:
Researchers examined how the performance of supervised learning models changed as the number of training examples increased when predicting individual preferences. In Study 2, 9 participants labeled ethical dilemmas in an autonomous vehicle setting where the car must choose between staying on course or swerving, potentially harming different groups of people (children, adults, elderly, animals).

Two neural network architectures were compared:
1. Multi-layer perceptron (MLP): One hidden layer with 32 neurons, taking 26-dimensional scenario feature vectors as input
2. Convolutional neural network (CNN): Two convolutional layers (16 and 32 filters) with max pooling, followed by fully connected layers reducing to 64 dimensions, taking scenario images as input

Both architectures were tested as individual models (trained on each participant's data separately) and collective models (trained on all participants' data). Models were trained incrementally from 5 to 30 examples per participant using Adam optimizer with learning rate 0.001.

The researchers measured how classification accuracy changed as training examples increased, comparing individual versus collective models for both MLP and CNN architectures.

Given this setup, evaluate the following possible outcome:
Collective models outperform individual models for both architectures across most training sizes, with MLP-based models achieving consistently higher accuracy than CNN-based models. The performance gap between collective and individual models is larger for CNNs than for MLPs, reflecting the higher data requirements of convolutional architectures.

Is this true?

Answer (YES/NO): NO